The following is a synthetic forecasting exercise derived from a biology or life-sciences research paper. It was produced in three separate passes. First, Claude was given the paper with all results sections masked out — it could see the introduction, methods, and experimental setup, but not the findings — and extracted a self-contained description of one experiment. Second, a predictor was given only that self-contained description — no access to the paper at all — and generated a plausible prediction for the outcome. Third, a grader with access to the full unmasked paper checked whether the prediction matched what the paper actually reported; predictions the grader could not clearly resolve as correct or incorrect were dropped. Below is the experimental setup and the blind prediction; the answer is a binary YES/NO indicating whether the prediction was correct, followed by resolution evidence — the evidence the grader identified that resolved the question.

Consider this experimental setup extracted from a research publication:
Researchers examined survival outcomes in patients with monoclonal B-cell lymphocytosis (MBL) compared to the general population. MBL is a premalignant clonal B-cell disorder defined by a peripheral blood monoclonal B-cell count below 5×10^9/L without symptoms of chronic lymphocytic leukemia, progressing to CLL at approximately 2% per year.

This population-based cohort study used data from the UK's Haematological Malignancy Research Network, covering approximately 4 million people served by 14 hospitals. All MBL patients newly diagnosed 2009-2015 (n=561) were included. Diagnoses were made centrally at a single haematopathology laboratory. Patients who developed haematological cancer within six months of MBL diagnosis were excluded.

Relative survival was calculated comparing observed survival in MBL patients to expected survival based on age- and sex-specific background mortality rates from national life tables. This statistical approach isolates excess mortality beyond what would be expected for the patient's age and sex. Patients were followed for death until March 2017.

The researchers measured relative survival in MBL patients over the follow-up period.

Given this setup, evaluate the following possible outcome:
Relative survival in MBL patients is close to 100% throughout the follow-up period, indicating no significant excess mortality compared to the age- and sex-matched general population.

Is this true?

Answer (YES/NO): YES